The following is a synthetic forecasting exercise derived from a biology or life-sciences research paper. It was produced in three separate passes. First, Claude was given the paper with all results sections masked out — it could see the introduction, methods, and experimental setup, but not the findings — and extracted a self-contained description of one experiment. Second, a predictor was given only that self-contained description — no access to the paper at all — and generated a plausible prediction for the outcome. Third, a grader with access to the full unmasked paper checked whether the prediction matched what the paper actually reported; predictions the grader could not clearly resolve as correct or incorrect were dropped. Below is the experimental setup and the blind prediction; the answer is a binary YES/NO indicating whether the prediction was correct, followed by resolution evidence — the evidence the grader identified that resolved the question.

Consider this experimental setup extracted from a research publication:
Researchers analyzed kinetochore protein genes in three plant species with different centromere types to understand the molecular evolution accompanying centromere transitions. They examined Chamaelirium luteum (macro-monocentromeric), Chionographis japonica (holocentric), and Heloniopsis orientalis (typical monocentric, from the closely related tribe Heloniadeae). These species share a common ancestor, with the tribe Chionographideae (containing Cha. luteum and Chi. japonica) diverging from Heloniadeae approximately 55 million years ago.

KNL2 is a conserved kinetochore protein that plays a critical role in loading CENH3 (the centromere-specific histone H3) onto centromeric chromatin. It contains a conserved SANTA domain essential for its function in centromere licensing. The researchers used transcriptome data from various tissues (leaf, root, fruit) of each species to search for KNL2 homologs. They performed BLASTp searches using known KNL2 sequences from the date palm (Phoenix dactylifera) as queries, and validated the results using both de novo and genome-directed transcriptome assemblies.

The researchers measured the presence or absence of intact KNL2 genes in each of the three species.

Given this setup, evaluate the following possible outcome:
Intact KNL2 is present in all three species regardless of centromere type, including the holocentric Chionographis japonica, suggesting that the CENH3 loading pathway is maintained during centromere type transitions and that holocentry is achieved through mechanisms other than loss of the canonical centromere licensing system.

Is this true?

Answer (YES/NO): NO